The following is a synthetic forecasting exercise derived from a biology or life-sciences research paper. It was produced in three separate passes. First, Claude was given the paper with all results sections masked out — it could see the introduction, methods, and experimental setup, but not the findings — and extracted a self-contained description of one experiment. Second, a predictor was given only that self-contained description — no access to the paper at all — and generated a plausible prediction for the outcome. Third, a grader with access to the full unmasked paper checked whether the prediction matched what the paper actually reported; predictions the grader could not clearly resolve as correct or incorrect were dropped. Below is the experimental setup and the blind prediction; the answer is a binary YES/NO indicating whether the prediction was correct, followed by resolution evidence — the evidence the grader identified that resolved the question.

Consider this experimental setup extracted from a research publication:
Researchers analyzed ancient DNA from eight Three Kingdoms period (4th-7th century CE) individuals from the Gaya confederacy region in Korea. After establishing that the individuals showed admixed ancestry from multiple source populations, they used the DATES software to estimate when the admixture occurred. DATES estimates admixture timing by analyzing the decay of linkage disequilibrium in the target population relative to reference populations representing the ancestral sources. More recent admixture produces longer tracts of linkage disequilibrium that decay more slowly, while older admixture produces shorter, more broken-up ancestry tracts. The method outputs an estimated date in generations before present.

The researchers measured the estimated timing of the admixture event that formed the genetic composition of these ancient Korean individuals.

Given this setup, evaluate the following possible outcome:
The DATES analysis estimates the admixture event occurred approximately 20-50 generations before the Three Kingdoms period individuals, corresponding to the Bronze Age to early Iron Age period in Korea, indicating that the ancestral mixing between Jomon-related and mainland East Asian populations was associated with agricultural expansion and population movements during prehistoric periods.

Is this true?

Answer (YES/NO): NO